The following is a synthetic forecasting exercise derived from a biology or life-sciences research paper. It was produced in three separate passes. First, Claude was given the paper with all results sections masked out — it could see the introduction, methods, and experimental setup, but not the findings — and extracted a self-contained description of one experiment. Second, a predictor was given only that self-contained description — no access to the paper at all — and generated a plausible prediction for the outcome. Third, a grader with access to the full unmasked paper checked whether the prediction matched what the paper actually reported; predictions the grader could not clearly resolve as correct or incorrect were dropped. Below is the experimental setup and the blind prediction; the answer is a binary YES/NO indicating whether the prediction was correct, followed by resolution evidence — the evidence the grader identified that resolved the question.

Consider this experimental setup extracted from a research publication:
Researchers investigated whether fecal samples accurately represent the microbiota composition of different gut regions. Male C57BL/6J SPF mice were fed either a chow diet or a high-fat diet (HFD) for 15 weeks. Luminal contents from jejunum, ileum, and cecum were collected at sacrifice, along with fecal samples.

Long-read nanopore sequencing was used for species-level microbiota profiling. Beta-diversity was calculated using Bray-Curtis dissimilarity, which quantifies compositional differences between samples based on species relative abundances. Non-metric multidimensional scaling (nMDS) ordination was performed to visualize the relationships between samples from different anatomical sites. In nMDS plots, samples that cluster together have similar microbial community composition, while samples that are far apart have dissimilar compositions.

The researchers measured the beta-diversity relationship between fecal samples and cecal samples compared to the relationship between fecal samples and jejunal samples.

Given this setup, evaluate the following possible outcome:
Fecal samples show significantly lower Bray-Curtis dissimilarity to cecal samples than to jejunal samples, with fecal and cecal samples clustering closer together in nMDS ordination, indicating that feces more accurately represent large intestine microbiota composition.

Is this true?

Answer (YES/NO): NO